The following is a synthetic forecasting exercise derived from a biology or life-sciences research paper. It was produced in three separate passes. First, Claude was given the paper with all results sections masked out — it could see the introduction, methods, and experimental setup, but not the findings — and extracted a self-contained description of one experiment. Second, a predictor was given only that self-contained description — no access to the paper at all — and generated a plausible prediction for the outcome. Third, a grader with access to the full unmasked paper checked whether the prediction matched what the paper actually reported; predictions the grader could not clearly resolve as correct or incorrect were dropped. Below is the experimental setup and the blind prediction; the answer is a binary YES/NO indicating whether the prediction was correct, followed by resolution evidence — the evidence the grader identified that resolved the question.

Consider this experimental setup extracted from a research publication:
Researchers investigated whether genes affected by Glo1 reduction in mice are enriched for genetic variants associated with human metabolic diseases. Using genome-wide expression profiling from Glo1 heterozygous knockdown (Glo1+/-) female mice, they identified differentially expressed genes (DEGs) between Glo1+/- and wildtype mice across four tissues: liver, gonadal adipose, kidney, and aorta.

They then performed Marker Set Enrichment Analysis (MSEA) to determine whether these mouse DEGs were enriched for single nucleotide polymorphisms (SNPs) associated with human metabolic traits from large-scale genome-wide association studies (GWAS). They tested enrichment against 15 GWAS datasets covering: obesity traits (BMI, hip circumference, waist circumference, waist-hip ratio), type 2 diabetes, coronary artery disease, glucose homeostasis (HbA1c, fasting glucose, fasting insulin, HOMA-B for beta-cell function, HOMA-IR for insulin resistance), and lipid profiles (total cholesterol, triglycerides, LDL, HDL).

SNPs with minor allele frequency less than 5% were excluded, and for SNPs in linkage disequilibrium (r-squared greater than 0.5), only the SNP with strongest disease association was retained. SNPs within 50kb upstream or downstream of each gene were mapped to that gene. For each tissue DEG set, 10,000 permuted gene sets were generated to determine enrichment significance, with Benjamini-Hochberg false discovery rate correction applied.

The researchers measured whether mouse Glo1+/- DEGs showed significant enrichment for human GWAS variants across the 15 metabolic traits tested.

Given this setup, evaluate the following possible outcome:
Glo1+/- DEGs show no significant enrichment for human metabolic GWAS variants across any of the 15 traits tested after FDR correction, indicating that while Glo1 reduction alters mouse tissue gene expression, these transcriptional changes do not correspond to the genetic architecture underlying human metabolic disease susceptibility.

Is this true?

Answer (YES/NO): NO